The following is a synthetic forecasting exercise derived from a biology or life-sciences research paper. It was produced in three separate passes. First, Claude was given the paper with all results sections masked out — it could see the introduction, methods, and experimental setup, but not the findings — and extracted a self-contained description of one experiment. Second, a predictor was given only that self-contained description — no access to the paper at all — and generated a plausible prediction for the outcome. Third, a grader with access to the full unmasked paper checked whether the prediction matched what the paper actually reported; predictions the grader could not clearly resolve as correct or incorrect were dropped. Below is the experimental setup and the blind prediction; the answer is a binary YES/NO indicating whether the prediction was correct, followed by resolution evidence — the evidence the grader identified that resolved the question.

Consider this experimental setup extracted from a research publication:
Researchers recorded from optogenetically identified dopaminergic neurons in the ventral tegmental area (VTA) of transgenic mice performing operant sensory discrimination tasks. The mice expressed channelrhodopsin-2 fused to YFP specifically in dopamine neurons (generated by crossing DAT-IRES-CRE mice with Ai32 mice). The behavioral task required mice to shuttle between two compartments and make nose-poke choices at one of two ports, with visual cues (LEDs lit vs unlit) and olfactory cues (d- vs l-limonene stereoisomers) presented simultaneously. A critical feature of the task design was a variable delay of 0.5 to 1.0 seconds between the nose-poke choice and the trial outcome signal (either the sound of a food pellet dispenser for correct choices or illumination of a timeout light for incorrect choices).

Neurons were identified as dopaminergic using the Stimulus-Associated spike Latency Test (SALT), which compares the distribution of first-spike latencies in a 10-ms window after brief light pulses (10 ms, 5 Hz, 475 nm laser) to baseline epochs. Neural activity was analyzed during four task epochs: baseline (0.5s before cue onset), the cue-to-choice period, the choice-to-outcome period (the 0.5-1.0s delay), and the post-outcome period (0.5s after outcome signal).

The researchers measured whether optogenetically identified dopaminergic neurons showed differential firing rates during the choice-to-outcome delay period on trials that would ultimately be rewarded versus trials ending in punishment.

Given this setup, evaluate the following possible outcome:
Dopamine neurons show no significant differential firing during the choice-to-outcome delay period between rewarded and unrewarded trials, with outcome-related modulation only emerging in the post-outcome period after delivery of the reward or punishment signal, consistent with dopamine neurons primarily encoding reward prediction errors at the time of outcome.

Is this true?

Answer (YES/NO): NO